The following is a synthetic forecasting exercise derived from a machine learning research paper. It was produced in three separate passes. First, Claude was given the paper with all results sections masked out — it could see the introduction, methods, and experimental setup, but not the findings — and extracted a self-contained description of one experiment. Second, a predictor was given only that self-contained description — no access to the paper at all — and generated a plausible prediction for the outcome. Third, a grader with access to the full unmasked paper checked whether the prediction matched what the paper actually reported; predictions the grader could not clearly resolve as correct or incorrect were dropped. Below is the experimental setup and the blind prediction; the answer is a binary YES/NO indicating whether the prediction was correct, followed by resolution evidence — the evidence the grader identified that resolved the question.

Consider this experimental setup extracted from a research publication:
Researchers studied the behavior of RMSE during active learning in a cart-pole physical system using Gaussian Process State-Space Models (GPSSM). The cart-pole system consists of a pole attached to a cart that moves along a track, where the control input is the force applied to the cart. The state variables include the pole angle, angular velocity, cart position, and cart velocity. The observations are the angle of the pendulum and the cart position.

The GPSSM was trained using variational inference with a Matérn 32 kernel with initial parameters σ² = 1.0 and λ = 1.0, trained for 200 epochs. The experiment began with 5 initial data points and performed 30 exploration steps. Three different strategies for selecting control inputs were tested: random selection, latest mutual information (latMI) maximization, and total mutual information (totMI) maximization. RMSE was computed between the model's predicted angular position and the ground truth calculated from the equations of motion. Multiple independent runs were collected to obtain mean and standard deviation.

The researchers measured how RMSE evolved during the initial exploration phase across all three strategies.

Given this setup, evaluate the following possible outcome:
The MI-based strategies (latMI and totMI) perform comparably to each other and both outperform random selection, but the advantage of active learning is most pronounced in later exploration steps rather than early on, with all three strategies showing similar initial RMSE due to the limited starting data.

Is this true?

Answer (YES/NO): NO